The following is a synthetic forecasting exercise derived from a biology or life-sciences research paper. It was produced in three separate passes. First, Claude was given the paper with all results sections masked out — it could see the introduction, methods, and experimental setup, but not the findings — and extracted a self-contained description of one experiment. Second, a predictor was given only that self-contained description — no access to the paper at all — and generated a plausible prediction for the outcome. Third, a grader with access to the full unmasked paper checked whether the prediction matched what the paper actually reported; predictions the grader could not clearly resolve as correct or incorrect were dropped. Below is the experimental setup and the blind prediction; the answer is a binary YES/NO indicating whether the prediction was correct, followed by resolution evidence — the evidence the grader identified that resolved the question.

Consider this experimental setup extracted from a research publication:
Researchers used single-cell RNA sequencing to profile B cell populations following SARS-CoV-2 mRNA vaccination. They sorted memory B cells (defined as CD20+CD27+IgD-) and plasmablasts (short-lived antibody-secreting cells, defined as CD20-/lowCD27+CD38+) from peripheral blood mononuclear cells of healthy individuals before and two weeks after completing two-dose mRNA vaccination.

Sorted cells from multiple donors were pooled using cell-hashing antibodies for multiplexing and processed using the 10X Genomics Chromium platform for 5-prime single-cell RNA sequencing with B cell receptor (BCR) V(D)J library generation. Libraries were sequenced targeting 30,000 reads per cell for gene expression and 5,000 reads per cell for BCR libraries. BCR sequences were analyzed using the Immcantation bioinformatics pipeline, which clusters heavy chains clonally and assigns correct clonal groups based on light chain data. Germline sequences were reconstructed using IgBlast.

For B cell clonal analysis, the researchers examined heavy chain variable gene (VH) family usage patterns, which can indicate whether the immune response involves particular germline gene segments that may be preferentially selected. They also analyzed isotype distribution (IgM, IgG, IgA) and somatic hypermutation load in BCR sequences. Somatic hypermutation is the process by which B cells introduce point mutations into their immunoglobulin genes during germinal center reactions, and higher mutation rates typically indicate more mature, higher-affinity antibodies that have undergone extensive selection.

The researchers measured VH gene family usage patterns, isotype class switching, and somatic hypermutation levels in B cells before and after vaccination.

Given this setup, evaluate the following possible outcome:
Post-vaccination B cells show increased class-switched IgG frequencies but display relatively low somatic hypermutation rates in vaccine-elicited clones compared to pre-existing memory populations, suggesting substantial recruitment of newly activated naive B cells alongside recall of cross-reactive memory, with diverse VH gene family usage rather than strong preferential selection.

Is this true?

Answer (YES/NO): NO